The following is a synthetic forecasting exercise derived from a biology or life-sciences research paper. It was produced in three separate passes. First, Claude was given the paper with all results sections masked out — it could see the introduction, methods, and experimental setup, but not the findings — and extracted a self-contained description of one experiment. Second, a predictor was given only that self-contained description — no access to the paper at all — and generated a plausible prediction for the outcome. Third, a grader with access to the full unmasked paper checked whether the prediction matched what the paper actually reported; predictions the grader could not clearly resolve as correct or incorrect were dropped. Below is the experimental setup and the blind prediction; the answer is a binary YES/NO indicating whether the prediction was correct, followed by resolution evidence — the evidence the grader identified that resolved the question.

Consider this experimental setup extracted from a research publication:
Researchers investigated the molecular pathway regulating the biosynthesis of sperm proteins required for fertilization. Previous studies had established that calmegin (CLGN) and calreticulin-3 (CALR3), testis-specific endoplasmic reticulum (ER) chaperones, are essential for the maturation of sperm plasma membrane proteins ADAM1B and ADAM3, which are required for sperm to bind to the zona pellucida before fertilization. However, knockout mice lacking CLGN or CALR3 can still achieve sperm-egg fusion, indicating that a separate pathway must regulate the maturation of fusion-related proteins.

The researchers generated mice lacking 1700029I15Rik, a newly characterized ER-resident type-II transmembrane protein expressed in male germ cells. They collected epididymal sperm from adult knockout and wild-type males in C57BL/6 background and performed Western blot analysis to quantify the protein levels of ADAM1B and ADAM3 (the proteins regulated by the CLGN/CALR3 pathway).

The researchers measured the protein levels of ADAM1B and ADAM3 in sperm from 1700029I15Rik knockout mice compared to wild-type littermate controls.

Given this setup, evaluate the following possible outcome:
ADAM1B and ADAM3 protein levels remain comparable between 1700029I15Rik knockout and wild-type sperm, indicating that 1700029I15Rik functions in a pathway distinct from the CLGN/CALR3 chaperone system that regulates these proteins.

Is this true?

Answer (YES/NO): YES